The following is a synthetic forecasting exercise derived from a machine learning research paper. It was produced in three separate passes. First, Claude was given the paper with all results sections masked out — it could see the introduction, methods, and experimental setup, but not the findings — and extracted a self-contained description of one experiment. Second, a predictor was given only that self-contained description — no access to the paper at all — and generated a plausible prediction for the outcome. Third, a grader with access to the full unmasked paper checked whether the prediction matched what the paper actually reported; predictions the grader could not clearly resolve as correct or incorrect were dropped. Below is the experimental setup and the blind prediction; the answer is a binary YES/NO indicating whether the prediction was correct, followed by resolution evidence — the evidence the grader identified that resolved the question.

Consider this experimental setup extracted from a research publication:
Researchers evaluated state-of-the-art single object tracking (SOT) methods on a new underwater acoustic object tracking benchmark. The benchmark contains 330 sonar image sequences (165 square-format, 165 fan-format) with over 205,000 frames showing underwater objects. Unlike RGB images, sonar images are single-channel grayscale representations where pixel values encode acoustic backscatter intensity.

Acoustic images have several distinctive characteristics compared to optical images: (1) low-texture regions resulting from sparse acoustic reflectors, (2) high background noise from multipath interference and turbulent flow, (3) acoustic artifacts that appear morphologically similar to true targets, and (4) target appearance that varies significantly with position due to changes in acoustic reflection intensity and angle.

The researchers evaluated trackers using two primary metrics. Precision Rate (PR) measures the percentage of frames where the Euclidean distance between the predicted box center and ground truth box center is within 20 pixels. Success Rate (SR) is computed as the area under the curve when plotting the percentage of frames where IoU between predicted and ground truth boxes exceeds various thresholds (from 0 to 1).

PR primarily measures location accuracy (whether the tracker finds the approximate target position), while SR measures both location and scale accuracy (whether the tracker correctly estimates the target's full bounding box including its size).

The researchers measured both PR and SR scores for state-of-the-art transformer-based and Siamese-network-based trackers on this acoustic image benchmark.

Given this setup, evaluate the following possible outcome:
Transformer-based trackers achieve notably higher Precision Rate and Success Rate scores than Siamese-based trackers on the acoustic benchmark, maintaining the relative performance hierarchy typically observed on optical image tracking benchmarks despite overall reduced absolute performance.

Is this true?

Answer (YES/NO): YES